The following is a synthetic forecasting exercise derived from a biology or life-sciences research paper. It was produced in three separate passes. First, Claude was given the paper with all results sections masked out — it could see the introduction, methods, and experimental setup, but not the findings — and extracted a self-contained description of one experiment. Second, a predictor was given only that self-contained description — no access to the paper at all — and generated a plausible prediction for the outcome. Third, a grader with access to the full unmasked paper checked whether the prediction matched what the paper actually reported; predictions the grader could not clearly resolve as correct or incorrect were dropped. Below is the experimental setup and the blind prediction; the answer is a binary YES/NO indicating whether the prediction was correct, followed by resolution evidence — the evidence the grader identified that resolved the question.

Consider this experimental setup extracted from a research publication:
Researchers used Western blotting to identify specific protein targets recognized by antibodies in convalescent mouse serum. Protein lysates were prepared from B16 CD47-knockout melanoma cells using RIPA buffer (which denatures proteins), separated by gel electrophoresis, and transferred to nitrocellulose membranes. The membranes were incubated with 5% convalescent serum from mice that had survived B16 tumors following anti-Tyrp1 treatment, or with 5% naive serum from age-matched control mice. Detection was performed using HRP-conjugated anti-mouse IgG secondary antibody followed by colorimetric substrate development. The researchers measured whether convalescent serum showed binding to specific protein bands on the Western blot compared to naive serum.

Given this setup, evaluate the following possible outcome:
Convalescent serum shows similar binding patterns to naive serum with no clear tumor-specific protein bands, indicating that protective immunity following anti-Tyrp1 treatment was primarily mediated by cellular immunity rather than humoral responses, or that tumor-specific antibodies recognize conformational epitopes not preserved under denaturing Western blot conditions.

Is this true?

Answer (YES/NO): NO